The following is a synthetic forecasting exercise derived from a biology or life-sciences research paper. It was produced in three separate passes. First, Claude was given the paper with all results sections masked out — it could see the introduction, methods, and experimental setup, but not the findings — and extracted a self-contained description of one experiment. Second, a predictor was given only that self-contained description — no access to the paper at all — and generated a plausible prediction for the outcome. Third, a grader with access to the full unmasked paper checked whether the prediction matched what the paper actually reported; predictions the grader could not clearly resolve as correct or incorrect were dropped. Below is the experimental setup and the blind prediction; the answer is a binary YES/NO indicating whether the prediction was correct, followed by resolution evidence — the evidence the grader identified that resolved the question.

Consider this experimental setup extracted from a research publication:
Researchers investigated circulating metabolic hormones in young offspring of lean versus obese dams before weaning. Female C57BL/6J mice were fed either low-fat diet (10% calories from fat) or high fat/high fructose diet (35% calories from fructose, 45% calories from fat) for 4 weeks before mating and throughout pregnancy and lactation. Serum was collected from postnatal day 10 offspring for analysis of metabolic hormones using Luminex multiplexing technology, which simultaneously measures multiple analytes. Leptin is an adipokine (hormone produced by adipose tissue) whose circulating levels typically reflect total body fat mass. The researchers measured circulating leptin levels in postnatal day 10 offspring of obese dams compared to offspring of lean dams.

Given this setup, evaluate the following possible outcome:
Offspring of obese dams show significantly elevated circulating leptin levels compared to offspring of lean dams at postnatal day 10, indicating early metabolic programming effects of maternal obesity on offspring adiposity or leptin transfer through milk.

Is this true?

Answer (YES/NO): NO